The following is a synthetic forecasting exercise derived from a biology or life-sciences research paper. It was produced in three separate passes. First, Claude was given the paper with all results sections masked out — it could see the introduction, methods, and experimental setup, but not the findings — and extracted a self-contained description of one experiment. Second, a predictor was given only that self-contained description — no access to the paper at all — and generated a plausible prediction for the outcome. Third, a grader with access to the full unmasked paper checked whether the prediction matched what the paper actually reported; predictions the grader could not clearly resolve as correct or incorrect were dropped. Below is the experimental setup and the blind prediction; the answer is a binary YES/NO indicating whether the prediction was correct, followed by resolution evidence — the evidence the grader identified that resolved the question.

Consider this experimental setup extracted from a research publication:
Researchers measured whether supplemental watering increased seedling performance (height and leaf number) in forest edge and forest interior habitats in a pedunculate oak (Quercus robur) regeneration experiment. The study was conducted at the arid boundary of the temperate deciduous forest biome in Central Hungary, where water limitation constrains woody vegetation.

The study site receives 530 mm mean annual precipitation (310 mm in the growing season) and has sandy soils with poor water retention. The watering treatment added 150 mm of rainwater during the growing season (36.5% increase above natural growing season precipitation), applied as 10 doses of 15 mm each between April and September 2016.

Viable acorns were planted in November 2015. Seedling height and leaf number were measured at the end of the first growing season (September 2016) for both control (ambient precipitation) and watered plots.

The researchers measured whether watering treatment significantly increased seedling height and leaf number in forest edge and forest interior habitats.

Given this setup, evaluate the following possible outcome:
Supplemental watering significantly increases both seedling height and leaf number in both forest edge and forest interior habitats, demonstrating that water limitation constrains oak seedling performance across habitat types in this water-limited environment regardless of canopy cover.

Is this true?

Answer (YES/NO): NO